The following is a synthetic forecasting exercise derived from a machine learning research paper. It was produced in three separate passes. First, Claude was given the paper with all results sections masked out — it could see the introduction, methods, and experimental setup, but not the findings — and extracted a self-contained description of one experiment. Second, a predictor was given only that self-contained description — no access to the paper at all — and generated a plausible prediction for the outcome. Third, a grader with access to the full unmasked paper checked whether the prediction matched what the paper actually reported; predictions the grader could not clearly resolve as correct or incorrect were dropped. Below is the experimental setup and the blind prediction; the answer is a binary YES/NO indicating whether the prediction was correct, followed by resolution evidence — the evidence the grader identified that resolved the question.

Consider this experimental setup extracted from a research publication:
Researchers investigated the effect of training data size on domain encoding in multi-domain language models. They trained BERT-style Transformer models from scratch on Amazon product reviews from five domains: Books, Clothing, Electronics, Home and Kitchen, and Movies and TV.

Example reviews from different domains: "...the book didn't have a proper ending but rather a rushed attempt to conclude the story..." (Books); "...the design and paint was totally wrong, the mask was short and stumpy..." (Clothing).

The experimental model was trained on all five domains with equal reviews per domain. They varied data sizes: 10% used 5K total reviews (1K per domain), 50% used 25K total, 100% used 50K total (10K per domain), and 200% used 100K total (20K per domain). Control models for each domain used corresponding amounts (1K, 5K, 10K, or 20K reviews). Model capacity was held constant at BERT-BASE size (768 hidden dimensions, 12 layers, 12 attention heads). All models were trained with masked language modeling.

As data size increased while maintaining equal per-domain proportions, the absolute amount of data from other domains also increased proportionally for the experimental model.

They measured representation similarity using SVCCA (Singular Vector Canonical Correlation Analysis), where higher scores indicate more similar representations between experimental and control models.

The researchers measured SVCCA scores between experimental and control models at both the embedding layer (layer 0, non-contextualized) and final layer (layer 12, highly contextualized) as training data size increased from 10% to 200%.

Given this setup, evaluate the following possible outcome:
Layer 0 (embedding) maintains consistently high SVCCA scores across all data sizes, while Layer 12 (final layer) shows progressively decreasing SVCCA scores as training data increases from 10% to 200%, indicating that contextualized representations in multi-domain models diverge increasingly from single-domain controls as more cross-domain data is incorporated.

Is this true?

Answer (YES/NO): NO